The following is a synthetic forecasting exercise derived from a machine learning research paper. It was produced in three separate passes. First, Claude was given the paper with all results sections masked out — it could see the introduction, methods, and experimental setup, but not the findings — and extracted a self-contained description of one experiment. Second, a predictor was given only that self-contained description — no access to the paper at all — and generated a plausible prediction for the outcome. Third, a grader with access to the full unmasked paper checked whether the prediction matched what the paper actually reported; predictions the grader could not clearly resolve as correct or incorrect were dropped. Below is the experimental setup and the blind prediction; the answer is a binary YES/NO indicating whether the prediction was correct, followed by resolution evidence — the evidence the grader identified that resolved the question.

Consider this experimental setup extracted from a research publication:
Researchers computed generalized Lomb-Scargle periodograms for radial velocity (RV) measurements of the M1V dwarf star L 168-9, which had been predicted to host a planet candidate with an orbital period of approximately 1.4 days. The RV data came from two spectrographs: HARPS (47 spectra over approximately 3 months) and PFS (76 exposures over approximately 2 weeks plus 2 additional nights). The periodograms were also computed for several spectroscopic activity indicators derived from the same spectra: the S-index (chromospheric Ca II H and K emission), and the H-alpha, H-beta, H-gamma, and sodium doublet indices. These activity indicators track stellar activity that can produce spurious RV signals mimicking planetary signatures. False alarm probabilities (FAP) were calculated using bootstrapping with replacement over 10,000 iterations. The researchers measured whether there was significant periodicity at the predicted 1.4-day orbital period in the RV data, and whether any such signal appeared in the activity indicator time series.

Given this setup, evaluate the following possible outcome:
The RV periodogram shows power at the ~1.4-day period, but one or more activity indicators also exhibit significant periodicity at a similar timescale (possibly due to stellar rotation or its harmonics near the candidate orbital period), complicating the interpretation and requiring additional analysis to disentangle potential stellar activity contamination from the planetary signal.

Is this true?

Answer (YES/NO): NO